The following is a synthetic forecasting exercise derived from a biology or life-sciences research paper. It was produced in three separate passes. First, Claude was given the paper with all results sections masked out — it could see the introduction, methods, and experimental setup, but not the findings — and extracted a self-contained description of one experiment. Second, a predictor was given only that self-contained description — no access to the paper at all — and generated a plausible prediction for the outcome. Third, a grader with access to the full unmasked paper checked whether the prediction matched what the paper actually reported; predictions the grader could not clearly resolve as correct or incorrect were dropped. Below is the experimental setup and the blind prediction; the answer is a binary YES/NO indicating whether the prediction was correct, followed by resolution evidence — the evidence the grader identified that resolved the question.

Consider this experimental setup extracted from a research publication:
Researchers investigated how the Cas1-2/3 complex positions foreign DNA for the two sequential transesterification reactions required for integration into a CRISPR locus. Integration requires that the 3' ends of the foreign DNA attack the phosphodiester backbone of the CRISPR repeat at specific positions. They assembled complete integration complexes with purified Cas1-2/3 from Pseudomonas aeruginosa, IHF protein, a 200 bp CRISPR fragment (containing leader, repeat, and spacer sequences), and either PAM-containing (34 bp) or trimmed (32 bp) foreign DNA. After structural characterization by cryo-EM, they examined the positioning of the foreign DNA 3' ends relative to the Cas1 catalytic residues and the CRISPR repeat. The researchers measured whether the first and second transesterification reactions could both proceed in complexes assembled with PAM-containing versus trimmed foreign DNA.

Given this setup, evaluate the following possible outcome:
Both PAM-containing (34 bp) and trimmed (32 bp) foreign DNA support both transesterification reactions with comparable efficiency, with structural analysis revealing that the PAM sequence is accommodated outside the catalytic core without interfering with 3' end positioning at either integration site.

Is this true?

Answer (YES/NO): NO